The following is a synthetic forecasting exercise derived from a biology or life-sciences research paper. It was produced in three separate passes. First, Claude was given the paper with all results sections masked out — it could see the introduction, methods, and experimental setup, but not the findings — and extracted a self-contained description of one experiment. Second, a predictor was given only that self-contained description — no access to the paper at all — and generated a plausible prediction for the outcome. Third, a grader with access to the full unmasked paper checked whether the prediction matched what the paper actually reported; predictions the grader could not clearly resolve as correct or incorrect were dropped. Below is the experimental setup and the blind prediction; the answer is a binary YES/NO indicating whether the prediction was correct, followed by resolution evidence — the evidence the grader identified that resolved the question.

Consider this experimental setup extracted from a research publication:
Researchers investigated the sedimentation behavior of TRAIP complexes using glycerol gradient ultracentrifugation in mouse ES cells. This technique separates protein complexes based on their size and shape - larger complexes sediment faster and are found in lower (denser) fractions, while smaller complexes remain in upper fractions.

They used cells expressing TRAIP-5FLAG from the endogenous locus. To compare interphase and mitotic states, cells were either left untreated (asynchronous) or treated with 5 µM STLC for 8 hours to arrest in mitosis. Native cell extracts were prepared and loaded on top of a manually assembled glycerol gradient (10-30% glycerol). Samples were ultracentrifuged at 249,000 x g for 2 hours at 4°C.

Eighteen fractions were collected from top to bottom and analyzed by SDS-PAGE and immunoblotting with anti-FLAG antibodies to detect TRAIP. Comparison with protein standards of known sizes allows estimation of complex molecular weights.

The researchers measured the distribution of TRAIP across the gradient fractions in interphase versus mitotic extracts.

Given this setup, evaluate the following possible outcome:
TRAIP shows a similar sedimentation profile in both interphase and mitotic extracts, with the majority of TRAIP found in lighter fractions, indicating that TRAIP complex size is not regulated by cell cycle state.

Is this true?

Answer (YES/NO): NO